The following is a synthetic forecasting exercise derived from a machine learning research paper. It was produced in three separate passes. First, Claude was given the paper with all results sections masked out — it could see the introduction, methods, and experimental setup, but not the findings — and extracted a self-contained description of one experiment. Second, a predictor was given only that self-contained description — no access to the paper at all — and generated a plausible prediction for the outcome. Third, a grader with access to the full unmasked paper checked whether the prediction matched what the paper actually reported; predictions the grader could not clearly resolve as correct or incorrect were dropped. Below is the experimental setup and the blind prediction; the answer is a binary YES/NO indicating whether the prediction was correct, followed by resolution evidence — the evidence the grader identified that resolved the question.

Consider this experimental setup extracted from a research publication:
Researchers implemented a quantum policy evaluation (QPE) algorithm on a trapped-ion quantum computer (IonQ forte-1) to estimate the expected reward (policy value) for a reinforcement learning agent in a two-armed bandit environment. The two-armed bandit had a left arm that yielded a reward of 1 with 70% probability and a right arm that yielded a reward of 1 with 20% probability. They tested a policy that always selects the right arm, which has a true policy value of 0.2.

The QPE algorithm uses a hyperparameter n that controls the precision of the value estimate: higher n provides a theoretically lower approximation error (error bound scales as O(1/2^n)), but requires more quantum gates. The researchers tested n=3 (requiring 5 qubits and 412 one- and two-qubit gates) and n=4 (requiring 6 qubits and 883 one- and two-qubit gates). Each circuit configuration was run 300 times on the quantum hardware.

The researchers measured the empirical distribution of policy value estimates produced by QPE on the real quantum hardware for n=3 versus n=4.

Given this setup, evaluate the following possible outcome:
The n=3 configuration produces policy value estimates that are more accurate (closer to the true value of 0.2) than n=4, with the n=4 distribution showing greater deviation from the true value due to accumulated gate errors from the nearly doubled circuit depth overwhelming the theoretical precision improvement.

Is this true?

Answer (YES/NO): NO